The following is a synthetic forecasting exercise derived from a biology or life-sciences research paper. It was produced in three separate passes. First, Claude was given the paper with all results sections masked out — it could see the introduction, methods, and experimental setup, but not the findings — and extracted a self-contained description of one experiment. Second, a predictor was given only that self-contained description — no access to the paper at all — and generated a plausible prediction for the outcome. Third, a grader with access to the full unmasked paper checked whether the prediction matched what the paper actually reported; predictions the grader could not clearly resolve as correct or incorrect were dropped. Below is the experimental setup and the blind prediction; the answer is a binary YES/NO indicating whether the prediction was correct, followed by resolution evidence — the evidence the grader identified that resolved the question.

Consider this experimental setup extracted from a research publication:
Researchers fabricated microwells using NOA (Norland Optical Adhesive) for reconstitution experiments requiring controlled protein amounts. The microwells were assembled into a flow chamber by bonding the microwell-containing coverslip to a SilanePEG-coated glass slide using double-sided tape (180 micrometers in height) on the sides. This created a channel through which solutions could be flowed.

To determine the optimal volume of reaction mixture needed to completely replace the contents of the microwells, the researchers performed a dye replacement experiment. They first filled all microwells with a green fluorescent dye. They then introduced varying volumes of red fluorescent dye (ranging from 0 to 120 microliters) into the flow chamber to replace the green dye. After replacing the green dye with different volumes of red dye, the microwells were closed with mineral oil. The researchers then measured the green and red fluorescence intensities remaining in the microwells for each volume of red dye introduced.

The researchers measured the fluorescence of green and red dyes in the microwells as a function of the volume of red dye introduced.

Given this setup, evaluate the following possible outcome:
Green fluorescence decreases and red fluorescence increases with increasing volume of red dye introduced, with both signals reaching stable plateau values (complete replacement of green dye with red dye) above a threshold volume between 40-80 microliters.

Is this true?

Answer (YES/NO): YES